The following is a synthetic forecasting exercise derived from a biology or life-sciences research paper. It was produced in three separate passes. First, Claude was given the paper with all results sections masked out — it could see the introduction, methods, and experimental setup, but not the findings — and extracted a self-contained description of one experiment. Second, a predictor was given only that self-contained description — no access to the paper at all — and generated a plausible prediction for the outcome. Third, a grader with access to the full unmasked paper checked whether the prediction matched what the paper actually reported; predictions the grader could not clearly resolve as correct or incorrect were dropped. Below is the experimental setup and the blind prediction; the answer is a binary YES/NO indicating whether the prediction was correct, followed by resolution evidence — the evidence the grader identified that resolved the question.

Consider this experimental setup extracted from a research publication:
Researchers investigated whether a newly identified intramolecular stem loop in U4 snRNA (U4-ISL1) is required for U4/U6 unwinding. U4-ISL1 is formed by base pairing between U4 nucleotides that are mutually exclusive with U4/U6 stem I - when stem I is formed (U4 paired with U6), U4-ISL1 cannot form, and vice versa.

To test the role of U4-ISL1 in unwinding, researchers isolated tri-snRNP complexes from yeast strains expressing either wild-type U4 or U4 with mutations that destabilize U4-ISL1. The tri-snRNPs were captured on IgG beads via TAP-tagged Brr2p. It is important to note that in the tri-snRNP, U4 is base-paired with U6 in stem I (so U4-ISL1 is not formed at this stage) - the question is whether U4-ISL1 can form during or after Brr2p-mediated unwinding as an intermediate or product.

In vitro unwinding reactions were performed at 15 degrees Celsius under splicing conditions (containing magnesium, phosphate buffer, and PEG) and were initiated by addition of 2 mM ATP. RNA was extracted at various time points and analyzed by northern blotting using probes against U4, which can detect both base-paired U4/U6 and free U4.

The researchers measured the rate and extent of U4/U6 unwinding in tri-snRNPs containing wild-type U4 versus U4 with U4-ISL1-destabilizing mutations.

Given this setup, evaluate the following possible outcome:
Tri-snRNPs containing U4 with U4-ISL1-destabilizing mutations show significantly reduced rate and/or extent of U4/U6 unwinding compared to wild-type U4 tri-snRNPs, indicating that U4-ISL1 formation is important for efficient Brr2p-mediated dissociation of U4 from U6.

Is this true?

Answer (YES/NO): YES